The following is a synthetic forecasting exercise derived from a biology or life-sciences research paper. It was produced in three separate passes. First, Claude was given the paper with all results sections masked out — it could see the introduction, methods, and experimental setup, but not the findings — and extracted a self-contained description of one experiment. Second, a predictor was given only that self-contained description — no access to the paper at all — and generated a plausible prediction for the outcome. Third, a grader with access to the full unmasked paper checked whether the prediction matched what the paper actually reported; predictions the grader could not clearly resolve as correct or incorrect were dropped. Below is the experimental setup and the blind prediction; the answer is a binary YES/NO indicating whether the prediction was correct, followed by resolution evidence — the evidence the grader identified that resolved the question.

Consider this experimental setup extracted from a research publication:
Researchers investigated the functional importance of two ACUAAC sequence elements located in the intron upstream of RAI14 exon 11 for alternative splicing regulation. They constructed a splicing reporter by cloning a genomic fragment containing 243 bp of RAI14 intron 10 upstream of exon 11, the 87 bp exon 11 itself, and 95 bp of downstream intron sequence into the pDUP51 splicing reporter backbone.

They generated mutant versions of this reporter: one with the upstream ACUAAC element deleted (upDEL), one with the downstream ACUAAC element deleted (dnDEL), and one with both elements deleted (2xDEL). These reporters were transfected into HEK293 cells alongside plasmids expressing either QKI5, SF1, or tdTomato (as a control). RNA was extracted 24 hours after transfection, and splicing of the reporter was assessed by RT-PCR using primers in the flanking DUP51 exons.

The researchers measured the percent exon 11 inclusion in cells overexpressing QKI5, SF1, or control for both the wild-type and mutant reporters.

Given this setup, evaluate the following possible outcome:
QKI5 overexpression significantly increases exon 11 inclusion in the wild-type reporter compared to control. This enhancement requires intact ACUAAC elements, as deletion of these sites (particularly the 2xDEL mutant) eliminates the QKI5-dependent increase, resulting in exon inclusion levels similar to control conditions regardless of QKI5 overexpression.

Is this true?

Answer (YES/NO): NO